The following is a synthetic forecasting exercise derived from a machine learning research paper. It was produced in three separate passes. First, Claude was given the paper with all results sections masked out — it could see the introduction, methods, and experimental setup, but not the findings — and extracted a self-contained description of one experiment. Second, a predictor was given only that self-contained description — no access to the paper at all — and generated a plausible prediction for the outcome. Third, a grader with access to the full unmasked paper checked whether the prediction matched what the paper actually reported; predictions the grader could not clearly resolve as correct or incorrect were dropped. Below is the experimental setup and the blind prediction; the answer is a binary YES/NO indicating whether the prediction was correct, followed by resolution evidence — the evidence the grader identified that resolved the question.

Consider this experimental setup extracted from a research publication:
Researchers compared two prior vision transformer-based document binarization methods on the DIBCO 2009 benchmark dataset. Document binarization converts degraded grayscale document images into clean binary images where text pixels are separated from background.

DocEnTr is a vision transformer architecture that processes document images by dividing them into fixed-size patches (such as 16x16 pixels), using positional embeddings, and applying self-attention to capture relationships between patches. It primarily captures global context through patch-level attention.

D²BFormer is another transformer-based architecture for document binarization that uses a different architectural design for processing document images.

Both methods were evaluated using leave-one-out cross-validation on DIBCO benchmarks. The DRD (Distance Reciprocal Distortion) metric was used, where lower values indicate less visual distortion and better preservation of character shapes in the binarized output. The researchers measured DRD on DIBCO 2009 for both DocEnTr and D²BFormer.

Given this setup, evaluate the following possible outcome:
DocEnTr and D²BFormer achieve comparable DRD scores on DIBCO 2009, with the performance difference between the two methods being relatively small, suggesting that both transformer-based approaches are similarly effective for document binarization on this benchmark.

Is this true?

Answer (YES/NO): NO